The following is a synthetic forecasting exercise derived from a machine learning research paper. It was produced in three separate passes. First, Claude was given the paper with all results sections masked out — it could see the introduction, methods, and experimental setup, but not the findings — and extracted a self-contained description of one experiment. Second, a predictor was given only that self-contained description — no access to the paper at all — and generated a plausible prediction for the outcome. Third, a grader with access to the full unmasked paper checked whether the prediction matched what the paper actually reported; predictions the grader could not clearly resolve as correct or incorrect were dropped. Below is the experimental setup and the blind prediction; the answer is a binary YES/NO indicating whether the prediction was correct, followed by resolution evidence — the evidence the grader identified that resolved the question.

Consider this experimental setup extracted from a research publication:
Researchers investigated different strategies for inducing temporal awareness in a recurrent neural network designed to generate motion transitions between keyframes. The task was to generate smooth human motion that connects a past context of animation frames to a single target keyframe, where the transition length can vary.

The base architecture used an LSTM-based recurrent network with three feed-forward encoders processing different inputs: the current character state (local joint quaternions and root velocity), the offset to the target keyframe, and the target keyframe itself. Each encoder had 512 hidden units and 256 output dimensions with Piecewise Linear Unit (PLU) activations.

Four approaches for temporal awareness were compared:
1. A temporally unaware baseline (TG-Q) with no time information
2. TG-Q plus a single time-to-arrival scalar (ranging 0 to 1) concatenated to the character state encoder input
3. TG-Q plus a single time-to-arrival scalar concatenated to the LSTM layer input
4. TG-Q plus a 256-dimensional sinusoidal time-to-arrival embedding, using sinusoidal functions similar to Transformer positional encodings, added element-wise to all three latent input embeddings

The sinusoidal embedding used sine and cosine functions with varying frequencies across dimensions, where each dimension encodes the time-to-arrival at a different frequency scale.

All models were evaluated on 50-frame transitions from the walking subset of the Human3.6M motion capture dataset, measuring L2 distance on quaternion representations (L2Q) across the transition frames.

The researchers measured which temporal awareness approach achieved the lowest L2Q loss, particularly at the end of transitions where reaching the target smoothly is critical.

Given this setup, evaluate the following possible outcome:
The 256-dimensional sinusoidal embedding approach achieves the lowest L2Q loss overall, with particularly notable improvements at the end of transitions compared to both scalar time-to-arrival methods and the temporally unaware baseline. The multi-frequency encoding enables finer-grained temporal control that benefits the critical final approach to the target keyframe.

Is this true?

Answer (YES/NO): YES